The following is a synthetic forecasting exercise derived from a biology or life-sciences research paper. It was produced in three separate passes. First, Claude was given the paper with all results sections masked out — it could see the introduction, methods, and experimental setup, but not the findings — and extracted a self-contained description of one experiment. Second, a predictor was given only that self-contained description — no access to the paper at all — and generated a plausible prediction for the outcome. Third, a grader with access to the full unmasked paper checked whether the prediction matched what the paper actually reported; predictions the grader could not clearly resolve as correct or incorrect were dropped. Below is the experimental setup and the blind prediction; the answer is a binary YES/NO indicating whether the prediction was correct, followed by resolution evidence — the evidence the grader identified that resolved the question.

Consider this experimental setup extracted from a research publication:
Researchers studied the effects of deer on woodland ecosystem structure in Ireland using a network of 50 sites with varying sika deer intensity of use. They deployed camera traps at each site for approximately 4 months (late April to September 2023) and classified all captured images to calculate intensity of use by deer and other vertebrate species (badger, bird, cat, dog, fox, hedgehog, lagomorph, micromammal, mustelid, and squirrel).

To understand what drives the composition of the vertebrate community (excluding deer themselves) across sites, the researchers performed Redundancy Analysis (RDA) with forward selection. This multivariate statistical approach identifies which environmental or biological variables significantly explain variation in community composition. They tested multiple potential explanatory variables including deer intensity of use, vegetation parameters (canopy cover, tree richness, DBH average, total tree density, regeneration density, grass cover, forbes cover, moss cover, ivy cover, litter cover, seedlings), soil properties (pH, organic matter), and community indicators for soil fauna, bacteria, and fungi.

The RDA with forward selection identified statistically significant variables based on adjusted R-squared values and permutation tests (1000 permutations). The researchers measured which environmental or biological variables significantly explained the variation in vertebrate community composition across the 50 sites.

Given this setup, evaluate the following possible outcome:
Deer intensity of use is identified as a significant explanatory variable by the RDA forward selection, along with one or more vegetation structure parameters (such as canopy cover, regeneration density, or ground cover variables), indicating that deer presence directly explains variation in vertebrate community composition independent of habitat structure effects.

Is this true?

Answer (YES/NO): NO